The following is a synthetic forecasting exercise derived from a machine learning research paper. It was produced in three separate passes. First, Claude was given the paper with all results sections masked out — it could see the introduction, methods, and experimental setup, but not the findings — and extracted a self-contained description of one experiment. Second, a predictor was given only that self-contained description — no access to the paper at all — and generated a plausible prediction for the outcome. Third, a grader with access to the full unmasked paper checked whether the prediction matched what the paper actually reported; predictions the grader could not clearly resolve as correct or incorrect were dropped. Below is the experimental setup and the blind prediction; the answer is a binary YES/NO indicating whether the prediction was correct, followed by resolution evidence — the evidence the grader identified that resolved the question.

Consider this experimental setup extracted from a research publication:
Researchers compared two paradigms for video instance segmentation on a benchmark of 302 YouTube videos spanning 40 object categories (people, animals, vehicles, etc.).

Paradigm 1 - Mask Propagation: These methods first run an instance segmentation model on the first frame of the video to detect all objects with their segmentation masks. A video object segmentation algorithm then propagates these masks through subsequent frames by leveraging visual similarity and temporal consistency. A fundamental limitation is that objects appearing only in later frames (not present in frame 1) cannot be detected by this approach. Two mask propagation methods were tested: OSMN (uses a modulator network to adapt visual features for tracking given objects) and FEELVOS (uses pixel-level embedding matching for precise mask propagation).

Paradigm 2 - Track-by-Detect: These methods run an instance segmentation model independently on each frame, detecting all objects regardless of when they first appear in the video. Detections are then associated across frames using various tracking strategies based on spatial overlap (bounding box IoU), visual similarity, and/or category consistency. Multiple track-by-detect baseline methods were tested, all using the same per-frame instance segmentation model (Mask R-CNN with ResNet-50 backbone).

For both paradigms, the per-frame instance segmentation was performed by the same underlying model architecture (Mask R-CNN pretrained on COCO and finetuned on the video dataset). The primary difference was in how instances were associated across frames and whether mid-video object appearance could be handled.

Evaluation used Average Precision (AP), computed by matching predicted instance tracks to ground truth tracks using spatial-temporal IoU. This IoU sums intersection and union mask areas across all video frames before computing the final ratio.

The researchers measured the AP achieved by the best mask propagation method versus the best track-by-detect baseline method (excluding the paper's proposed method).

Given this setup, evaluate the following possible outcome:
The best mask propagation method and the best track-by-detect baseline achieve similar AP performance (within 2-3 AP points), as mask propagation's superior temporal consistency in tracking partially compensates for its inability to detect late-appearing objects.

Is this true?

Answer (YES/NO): YES